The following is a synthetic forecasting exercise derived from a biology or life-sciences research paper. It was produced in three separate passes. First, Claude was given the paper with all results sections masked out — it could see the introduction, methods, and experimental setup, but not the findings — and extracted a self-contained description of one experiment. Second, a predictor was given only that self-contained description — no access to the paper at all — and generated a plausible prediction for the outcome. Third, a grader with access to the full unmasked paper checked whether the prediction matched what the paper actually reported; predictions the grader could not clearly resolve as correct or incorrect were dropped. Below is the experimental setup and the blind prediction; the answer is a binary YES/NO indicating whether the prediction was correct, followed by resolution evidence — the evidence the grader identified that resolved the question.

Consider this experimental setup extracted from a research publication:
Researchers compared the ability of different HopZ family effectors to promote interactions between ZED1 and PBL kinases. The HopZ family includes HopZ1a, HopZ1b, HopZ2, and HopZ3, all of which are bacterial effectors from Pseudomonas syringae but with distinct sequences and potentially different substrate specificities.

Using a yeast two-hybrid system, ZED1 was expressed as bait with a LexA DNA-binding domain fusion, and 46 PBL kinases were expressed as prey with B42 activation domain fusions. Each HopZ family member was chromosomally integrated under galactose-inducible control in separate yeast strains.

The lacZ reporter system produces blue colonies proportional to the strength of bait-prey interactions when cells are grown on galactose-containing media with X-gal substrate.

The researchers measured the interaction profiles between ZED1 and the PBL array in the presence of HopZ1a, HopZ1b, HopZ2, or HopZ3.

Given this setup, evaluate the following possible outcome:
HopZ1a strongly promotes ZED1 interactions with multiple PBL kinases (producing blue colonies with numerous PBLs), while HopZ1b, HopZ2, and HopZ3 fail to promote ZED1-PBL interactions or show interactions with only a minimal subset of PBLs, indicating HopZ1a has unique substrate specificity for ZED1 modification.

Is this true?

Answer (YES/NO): NO